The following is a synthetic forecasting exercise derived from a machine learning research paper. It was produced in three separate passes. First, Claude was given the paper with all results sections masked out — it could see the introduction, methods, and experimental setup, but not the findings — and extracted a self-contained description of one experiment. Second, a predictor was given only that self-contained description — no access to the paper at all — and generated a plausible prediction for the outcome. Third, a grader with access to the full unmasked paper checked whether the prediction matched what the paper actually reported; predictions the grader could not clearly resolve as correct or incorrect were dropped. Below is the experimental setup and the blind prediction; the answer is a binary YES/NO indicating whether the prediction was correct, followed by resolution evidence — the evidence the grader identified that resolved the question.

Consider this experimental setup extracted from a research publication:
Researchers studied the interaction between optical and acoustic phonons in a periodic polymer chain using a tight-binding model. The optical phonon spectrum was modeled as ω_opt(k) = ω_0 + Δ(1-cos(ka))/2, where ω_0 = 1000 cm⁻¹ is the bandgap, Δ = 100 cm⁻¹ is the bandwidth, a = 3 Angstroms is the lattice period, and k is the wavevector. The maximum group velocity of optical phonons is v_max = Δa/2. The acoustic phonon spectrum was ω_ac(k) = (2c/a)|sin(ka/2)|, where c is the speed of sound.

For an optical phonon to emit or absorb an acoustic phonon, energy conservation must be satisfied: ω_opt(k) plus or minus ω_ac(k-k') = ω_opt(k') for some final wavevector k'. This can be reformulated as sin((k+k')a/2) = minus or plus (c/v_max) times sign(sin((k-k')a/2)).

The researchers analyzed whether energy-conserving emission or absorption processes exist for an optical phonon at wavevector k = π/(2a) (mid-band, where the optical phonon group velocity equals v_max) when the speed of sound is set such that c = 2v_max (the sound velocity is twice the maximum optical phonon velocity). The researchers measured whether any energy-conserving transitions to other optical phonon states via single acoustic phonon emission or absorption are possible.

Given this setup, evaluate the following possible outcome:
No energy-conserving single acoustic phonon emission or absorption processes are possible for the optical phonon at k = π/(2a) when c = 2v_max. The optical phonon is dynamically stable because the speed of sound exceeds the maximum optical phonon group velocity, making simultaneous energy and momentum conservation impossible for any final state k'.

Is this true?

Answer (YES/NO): YES